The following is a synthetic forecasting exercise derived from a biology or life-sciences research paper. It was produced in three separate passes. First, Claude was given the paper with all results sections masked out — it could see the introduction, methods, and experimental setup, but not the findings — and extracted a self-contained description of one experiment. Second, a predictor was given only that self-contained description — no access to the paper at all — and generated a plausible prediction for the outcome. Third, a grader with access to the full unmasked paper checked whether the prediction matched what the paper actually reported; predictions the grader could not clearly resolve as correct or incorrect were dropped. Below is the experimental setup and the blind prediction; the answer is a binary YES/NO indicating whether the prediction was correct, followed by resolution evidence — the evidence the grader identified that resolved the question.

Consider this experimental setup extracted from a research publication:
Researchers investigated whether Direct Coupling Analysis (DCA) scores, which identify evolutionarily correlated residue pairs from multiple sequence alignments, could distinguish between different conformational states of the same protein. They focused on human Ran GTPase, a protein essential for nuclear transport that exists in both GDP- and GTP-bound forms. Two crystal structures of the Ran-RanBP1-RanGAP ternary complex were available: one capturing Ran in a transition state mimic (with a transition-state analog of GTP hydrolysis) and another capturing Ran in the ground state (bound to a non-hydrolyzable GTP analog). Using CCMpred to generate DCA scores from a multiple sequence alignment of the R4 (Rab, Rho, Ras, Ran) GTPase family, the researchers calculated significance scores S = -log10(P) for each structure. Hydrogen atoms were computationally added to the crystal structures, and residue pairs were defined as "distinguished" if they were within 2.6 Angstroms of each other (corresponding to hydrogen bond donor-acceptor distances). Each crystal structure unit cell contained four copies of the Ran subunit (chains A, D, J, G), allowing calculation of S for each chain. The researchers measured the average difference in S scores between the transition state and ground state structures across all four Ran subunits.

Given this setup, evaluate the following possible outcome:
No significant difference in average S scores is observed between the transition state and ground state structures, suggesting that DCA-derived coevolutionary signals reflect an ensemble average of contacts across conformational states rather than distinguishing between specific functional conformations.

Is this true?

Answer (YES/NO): NO